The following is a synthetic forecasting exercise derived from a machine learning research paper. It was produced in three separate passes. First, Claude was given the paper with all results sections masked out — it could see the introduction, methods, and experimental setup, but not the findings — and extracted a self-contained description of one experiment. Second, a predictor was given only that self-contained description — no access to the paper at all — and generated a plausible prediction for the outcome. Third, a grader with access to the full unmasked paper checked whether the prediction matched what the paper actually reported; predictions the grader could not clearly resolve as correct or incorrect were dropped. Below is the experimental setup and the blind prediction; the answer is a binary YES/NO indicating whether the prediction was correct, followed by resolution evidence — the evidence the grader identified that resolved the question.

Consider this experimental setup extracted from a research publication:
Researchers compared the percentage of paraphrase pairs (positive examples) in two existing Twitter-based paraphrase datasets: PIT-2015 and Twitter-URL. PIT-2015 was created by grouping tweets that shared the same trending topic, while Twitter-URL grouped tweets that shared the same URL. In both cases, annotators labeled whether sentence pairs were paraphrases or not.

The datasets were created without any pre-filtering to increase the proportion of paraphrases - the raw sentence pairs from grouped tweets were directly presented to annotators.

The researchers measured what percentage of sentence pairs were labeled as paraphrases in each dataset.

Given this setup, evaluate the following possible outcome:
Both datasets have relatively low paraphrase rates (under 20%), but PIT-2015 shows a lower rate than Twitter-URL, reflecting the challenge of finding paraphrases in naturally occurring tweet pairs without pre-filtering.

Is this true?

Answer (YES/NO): NO